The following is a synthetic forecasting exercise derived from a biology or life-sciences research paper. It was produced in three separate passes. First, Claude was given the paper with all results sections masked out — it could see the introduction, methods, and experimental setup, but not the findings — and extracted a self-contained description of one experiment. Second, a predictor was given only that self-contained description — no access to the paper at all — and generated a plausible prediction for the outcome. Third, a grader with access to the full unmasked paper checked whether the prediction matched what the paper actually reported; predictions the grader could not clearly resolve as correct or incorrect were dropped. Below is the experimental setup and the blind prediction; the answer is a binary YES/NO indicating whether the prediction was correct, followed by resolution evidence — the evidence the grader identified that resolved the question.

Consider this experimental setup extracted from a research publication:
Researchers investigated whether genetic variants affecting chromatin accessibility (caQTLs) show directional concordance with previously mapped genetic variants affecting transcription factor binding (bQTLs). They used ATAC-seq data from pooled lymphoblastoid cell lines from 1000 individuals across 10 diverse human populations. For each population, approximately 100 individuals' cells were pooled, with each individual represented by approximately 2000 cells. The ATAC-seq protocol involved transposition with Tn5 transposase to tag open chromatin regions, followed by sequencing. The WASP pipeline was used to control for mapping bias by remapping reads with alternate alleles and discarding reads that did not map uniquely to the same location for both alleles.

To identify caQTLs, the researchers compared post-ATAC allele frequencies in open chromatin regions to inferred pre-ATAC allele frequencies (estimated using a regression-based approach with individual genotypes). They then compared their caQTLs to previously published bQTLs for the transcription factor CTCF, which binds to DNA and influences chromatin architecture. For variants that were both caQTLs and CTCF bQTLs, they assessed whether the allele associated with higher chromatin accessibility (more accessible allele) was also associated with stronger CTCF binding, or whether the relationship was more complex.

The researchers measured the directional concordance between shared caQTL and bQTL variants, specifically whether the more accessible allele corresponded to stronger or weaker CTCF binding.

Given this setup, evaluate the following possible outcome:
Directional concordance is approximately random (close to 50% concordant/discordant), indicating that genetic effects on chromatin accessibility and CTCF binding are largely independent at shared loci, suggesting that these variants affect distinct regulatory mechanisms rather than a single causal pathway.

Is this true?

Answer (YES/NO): NO